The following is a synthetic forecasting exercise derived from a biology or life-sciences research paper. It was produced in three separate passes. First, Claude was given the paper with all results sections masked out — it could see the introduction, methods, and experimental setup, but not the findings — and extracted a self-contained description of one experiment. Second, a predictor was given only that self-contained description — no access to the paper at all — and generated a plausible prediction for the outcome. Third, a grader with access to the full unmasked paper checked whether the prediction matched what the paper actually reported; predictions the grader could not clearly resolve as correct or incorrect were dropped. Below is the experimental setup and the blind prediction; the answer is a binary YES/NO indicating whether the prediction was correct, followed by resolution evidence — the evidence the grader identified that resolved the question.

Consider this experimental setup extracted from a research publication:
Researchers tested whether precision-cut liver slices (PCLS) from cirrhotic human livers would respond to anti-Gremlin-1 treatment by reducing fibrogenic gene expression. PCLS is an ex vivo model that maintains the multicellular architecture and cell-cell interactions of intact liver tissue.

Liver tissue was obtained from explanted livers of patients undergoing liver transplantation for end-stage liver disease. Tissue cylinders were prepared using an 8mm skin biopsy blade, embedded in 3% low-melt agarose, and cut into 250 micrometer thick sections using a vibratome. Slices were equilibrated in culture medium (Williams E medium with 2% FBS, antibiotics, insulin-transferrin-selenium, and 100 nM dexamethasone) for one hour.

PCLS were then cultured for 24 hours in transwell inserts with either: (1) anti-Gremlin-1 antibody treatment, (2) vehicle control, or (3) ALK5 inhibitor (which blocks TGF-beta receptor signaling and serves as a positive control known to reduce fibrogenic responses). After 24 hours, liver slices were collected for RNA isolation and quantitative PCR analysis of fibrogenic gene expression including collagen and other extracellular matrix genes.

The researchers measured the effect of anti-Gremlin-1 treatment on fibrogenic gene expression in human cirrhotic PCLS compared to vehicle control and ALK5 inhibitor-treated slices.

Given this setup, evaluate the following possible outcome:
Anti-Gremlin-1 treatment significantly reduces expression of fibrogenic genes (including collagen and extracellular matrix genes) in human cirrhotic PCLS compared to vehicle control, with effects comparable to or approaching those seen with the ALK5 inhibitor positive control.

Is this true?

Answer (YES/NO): NO